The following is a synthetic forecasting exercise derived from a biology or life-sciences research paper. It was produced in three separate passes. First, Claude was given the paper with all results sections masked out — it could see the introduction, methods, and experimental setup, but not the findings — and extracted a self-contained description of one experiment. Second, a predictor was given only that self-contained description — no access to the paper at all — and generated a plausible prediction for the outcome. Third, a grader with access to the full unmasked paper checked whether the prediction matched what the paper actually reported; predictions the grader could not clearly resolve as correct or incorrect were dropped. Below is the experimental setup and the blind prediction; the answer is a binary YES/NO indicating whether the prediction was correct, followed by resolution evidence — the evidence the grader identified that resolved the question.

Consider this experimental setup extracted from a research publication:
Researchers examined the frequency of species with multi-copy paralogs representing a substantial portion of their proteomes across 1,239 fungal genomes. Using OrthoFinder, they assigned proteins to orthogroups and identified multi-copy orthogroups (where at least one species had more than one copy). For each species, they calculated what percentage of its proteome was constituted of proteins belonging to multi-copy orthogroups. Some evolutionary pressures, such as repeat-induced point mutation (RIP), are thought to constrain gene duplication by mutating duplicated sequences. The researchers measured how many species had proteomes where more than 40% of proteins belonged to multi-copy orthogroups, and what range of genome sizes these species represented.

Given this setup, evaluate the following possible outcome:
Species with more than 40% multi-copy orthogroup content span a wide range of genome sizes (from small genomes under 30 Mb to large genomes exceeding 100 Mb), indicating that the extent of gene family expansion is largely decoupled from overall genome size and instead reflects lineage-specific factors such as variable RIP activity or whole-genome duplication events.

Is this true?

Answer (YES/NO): YES